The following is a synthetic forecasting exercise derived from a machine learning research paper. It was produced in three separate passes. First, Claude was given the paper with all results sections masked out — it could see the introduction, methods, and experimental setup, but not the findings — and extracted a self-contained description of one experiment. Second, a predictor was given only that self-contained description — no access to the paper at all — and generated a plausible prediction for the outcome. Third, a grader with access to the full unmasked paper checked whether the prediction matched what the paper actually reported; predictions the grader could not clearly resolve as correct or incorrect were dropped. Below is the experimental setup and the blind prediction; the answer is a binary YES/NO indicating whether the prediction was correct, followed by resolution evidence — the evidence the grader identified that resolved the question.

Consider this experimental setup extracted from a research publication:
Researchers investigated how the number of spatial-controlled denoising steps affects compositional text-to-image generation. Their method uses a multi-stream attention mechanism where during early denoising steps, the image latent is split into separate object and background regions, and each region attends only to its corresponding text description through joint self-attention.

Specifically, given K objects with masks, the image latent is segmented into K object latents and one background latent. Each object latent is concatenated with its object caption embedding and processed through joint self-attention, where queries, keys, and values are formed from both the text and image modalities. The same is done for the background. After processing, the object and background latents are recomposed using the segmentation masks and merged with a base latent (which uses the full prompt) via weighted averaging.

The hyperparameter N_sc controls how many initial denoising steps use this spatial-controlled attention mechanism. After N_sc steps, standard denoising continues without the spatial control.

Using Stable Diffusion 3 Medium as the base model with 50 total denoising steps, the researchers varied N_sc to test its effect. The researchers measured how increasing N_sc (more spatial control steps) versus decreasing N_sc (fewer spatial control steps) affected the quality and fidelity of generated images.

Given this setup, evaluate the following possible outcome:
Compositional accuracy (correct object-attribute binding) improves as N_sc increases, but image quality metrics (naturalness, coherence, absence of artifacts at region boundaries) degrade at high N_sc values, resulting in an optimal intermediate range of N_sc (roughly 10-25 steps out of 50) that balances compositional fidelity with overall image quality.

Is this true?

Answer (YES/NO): NO